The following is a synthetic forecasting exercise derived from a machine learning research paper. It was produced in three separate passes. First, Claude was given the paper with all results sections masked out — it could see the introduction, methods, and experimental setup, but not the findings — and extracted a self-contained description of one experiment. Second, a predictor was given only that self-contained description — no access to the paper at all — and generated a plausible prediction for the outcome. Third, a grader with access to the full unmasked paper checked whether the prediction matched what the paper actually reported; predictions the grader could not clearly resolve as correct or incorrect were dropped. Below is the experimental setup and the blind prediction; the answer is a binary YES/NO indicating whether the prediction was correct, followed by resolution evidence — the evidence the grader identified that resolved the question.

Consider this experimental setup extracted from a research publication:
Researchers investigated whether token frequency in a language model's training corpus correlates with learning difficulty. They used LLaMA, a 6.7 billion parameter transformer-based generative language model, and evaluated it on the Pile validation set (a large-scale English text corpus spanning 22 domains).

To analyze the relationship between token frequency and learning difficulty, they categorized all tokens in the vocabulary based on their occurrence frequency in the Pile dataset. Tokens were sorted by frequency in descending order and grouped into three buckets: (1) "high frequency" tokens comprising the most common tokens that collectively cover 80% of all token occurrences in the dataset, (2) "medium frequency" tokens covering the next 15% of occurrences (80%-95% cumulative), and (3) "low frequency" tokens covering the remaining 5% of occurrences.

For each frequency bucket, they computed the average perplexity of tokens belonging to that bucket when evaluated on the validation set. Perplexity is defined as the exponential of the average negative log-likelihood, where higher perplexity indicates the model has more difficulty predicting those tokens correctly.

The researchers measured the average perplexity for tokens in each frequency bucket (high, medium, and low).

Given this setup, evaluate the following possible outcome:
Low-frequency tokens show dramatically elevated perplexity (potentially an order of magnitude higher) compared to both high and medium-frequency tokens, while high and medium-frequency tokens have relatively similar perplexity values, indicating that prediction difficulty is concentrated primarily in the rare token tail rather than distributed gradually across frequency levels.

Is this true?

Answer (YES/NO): NO